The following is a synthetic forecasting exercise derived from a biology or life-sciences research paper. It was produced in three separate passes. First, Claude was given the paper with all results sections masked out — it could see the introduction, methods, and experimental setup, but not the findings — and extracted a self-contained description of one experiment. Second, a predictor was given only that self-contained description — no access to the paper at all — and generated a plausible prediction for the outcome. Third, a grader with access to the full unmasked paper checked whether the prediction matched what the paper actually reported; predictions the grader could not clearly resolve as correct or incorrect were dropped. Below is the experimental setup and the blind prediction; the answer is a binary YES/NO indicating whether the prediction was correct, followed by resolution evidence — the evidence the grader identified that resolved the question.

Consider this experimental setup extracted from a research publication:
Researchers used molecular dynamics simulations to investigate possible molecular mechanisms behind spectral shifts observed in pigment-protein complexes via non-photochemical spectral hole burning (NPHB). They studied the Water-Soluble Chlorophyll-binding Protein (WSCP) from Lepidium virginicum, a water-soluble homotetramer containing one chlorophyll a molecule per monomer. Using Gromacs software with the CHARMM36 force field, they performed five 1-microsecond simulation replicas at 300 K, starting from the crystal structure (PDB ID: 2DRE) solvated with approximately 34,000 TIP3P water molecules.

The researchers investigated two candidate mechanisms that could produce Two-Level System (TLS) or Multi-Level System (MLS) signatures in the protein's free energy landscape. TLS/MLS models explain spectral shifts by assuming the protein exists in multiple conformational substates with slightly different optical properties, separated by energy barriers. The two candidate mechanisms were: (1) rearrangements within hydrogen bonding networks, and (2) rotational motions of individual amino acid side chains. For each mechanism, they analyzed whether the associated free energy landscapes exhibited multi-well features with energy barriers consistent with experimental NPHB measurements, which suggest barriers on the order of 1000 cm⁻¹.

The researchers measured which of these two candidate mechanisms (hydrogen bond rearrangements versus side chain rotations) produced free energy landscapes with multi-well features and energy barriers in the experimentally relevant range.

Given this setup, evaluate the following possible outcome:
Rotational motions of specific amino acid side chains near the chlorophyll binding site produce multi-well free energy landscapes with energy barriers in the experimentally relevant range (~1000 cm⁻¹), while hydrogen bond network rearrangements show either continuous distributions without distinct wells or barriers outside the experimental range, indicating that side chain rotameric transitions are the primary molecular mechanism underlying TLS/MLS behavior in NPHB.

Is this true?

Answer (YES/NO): YES